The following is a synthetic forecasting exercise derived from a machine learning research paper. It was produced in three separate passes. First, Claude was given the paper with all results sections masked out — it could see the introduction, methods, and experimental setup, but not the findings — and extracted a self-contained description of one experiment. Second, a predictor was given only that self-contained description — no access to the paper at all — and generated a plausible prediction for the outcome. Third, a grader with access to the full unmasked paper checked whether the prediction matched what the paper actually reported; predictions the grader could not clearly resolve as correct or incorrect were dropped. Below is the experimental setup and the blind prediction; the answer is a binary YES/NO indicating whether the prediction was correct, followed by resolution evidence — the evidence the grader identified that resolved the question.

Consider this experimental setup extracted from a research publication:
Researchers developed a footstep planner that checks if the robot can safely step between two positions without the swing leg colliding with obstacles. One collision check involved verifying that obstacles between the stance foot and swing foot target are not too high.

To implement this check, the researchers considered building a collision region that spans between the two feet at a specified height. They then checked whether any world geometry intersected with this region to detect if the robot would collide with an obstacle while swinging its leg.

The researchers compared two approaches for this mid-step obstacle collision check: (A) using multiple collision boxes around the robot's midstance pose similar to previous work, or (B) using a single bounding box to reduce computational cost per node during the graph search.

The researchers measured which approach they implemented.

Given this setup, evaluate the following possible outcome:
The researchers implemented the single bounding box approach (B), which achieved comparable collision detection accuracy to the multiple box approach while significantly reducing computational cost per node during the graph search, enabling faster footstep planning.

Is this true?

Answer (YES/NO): NO